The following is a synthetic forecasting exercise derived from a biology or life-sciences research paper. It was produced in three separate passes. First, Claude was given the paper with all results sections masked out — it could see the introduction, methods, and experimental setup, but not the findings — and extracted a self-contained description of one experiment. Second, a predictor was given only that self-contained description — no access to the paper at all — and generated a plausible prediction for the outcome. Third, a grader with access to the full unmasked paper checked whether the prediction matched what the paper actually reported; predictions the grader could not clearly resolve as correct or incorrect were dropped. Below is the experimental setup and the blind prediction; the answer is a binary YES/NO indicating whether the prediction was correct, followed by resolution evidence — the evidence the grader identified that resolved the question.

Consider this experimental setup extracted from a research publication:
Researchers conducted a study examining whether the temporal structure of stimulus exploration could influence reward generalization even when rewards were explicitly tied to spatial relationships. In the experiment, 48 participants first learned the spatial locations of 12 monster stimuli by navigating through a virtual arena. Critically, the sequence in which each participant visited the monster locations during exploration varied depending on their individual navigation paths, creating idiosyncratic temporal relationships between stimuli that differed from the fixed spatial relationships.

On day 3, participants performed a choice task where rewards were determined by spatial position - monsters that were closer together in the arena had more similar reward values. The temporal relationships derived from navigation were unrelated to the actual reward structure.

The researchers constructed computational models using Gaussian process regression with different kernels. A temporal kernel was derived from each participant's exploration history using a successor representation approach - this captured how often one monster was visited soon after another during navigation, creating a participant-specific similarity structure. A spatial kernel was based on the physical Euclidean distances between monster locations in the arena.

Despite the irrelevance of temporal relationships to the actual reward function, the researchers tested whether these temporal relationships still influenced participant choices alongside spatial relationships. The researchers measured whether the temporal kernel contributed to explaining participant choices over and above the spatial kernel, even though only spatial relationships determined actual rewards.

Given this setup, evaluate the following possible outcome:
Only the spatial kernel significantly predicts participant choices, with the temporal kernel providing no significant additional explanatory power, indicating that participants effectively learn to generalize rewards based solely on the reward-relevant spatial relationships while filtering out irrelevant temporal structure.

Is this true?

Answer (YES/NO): NO